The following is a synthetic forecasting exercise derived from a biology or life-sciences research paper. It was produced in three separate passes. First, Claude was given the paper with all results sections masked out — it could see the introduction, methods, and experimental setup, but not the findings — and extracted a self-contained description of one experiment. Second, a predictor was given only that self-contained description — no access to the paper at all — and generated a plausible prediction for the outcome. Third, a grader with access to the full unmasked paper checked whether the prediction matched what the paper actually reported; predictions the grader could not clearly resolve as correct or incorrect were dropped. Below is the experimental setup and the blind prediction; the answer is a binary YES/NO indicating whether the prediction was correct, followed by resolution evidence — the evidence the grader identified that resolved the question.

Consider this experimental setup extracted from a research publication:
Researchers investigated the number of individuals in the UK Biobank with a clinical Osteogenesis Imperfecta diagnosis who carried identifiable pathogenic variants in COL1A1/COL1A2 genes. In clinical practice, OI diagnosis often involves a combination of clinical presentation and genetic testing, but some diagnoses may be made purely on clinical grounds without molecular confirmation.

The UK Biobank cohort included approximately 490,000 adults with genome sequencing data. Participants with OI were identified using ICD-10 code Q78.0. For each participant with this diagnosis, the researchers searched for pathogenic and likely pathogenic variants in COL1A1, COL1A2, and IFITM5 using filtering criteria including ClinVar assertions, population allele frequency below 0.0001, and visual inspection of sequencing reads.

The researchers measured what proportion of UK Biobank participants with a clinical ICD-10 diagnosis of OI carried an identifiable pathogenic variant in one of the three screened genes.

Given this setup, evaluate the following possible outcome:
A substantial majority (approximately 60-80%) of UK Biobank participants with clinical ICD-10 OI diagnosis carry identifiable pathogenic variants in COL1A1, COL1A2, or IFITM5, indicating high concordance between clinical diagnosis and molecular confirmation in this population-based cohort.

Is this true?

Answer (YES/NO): NO